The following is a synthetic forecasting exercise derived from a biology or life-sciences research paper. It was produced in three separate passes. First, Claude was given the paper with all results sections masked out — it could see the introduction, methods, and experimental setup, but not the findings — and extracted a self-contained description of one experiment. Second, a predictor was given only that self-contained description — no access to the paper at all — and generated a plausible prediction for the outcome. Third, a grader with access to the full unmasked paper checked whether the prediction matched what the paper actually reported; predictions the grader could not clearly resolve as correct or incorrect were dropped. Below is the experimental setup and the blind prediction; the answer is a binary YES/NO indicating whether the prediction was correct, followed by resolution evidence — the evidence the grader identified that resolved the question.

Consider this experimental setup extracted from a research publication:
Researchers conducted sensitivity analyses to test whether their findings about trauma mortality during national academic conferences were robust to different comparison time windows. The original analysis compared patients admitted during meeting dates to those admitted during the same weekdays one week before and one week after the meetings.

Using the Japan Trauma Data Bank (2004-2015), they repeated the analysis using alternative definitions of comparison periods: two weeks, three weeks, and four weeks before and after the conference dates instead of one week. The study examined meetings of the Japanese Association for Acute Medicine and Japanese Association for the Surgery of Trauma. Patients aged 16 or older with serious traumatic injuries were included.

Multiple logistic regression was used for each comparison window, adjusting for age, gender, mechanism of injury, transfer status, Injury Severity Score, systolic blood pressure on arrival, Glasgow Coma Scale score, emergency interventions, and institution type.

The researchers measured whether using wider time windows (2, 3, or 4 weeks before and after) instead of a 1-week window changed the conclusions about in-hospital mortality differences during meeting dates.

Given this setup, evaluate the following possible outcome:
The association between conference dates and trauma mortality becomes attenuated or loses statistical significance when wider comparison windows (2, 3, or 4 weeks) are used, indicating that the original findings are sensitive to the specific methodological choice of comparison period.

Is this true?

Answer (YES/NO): NO